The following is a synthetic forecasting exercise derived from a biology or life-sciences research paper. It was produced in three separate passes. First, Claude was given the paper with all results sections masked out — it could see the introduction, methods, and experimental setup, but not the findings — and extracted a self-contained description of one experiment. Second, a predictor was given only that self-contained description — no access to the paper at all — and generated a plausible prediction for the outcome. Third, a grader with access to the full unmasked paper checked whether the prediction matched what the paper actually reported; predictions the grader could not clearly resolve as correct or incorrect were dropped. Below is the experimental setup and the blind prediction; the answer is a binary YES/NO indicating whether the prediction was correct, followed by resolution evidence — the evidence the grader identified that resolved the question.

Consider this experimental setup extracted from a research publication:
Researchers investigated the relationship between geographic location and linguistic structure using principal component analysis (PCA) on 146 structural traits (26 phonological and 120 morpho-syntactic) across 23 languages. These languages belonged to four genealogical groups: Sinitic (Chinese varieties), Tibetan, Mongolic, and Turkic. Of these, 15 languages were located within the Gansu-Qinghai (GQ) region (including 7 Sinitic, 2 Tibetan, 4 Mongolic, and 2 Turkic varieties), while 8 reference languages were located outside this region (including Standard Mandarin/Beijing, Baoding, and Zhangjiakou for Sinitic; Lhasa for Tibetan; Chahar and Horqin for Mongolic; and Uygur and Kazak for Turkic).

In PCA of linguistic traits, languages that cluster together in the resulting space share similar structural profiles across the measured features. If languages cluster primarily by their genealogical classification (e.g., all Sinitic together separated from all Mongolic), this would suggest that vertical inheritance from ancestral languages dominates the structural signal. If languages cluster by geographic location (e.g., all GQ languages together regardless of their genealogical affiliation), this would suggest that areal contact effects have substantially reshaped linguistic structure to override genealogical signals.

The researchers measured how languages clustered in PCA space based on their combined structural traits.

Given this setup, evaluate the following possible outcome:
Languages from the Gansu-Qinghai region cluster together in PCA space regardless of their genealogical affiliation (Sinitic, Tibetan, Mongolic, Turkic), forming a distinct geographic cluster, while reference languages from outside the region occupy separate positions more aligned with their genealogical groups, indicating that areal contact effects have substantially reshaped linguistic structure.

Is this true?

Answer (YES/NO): NO